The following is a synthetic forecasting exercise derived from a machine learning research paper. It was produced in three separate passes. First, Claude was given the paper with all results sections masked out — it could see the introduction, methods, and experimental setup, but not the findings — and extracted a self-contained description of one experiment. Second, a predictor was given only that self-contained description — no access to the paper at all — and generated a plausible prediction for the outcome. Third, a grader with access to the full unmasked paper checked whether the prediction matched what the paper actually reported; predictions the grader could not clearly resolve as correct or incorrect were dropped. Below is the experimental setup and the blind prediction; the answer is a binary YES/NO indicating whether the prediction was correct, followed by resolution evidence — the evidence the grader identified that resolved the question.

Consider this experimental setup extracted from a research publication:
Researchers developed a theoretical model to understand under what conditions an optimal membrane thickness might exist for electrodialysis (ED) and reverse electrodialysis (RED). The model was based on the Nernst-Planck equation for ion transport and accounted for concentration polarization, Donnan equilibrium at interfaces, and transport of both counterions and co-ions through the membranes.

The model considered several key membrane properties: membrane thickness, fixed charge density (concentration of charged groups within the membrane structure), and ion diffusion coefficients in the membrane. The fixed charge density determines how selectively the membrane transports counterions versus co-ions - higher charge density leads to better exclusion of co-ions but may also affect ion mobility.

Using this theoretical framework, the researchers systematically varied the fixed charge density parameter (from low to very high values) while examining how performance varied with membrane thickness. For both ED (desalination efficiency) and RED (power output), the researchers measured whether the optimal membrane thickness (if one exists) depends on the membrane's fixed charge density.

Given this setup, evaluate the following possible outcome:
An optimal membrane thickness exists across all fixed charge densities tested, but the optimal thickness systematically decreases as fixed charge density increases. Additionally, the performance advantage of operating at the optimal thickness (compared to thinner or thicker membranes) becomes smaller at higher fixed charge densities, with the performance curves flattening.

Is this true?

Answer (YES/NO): NO